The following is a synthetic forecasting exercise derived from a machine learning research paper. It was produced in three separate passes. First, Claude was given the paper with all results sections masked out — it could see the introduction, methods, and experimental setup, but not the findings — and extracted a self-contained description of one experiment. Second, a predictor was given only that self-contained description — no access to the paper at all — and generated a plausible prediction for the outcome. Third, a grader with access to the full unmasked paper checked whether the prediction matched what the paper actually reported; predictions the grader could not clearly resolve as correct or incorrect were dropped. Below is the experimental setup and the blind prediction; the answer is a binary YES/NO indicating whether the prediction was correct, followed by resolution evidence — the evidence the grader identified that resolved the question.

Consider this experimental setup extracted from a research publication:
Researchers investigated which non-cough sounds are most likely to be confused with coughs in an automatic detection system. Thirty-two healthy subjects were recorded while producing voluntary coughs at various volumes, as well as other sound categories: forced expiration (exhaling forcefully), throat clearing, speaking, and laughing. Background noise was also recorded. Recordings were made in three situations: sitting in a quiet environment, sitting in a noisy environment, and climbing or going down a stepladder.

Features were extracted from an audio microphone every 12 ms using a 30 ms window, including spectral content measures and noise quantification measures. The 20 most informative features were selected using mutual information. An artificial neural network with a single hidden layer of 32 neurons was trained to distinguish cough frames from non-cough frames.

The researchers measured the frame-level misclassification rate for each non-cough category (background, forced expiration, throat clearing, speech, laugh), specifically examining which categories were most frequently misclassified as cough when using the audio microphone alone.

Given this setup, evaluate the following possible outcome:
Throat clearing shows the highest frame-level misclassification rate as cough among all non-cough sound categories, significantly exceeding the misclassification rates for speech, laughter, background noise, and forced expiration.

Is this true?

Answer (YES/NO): NO